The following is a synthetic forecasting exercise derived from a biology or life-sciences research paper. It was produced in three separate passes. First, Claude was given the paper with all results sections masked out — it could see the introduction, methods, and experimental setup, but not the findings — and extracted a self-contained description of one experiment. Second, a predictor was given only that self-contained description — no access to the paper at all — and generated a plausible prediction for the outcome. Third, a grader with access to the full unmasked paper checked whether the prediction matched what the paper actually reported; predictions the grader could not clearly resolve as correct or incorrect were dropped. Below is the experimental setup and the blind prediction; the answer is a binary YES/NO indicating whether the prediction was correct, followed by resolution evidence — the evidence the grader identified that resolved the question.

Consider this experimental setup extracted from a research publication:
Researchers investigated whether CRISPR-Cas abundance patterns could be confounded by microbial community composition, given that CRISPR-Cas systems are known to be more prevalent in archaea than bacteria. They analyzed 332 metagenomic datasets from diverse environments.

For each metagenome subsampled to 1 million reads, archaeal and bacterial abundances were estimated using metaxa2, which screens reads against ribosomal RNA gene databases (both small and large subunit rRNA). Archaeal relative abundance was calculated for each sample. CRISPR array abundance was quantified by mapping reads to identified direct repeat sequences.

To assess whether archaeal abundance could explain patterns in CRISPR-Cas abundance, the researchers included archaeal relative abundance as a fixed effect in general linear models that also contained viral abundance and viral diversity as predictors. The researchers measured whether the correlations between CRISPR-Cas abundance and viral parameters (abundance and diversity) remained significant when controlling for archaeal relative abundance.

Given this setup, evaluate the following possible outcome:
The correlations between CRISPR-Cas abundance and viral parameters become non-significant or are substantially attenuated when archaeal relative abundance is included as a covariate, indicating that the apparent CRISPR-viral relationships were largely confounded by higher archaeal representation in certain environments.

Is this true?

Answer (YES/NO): NO